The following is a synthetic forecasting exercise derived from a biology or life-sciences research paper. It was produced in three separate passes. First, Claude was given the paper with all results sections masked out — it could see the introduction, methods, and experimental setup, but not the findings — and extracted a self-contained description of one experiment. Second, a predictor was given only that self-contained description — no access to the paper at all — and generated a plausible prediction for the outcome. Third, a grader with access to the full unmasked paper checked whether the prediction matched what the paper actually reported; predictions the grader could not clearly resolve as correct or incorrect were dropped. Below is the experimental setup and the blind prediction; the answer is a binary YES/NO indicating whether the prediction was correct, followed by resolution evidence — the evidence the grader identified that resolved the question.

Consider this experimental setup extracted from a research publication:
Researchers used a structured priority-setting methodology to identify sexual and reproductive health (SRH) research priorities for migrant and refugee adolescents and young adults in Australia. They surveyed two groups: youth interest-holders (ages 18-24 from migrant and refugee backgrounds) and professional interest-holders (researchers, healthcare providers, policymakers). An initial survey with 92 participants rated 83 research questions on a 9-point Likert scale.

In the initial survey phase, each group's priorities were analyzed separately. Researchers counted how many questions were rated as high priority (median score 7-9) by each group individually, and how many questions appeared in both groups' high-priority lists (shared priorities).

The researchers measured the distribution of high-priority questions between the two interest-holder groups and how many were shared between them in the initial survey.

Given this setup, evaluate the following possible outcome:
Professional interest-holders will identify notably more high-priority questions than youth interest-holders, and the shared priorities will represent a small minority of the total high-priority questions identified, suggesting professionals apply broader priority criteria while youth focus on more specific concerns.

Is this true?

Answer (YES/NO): NO